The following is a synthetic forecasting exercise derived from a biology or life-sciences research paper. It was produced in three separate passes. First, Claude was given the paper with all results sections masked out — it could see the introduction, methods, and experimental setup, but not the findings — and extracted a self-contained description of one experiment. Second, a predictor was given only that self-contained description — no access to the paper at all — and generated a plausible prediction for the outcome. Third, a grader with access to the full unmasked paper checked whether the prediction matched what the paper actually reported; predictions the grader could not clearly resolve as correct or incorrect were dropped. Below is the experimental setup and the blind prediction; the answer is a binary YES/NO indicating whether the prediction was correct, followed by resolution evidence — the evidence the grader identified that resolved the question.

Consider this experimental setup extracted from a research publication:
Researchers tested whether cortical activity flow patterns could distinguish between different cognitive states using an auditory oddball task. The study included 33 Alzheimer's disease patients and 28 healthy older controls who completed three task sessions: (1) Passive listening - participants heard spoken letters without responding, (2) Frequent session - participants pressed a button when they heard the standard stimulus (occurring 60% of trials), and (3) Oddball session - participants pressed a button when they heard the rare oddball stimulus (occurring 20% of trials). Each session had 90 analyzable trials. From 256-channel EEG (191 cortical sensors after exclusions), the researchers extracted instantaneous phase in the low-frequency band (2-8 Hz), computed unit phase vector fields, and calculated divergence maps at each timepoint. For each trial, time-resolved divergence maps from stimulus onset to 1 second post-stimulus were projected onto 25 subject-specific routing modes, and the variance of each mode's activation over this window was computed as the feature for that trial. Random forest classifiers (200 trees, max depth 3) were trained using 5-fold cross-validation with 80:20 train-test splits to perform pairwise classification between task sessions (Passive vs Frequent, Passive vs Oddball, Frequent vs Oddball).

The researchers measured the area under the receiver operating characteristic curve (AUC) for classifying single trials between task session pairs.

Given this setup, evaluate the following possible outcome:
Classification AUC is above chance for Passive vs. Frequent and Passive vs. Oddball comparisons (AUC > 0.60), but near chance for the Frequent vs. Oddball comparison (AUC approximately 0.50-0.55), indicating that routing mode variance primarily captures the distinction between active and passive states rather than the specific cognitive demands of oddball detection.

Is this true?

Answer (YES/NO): NO